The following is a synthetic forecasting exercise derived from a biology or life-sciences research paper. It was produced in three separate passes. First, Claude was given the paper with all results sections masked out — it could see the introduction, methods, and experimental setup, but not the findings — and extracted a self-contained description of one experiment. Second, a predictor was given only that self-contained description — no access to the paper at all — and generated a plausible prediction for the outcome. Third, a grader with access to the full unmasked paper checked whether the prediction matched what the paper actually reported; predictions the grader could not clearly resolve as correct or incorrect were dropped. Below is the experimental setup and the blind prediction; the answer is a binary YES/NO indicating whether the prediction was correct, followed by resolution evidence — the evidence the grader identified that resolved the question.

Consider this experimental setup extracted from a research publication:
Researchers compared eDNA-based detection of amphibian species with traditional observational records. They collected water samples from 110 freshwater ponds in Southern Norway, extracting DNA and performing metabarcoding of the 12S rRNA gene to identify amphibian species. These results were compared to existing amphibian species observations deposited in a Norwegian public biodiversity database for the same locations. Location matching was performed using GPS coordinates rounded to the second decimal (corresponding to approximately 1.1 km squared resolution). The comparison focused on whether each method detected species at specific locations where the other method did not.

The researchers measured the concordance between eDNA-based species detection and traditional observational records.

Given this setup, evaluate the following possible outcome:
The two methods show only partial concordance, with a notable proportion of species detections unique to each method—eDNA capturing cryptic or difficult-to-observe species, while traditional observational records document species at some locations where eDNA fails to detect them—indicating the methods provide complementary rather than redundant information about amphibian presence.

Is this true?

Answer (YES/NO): NO